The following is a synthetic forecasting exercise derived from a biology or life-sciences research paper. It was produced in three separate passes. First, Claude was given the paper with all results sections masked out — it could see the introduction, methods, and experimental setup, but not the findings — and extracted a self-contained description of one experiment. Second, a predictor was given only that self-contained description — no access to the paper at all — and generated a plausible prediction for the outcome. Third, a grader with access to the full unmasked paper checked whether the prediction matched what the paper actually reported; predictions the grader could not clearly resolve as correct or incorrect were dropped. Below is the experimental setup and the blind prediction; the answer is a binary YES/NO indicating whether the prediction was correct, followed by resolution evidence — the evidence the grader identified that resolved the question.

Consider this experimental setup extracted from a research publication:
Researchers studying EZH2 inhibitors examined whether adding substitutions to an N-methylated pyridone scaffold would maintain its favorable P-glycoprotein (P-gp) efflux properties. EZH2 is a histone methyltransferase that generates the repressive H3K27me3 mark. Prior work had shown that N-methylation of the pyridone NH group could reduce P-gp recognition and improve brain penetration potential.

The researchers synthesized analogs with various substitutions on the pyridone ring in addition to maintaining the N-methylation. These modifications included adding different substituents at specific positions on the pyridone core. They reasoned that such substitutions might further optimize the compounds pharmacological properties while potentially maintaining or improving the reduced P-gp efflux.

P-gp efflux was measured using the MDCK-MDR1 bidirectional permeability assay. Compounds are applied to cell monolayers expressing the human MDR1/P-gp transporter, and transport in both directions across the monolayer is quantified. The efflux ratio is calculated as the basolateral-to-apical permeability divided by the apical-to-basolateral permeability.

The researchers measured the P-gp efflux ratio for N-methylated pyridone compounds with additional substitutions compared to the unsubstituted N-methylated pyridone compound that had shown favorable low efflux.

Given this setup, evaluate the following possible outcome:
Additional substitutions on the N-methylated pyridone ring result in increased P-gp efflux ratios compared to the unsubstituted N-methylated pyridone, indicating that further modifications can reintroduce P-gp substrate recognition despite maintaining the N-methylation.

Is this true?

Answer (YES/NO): NO